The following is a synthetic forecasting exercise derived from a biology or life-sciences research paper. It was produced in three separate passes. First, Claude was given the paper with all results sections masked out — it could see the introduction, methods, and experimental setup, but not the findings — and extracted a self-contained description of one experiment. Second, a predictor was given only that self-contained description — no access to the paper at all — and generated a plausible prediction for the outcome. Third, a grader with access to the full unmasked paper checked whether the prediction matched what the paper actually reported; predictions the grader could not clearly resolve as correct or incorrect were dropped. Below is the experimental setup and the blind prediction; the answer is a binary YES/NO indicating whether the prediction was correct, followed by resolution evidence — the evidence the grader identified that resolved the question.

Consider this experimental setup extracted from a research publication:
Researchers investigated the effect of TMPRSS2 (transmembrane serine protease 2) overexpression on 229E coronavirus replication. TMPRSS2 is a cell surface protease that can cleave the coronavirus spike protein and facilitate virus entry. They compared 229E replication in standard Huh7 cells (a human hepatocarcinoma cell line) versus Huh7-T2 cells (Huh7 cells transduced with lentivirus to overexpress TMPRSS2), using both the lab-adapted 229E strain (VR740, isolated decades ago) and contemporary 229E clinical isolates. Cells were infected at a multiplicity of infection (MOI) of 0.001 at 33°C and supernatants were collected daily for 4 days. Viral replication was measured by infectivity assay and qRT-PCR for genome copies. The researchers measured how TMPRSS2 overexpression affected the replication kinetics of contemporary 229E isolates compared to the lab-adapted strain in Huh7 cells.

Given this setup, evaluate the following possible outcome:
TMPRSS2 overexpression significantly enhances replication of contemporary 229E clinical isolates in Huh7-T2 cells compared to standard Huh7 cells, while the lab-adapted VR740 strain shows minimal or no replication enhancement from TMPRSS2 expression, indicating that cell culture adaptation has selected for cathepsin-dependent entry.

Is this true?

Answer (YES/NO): NO